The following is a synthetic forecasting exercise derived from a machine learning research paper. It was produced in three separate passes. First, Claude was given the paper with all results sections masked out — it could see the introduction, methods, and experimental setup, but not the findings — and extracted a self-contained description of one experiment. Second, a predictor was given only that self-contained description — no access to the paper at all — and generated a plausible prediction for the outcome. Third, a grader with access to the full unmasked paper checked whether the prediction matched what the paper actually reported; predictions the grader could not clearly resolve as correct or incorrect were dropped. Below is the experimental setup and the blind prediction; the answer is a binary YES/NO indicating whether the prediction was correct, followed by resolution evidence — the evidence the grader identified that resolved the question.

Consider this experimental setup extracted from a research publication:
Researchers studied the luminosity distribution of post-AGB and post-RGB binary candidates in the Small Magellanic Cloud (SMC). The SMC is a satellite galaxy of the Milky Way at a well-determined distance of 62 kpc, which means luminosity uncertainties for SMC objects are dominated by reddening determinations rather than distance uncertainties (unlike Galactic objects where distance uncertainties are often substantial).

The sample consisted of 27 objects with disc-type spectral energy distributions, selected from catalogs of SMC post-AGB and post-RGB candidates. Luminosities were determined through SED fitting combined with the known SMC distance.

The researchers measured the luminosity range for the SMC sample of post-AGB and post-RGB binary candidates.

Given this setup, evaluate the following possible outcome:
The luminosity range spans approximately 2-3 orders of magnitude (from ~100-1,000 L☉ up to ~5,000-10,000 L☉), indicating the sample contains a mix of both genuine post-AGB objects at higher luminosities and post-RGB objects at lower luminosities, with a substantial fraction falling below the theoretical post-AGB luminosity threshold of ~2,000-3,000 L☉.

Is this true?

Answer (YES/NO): NO